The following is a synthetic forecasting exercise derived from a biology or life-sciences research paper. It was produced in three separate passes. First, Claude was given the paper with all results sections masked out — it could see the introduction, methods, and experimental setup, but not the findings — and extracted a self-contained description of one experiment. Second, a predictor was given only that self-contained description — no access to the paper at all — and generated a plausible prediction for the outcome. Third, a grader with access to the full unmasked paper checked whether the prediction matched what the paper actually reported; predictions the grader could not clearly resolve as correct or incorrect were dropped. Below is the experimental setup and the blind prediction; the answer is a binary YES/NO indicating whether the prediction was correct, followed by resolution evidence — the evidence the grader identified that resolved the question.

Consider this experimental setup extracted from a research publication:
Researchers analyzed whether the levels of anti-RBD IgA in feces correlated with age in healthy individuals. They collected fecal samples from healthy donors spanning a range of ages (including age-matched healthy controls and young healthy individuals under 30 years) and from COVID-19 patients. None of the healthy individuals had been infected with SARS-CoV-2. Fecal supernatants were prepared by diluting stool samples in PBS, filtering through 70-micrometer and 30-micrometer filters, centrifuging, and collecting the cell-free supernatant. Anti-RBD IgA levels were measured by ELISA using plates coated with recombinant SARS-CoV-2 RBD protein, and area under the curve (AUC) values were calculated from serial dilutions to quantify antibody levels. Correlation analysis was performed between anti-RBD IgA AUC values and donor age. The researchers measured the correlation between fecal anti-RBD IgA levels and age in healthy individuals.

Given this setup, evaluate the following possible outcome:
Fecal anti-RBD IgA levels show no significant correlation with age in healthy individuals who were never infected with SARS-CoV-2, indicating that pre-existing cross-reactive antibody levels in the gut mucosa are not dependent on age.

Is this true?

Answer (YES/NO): NO